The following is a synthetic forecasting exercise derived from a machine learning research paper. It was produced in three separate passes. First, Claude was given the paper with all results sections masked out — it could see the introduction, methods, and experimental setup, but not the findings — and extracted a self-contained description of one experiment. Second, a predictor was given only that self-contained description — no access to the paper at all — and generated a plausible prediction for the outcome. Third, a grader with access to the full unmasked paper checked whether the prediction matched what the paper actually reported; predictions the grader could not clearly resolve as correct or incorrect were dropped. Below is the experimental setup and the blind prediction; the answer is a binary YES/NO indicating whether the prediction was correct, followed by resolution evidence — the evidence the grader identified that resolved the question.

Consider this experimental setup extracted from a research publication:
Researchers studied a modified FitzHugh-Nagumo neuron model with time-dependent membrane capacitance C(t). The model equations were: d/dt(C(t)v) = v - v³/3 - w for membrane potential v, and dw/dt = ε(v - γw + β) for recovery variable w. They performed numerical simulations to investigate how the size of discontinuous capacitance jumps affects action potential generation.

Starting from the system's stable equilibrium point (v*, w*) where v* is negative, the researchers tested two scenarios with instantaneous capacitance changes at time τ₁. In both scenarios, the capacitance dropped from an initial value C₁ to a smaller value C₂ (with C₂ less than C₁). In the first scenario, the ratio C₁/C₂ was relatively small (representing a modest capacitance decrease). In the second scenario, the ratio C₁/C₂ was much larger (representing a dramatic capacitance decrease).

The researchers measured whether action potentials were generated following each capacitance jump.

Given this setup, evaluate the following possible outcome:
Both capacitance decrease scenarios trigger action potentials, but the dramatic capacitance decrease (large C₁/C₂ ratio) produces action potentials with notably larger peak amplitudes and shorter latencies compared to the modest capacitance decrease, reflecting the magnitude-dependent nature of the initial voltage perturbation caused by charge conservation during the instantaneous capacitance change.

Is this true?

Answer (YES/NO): NO